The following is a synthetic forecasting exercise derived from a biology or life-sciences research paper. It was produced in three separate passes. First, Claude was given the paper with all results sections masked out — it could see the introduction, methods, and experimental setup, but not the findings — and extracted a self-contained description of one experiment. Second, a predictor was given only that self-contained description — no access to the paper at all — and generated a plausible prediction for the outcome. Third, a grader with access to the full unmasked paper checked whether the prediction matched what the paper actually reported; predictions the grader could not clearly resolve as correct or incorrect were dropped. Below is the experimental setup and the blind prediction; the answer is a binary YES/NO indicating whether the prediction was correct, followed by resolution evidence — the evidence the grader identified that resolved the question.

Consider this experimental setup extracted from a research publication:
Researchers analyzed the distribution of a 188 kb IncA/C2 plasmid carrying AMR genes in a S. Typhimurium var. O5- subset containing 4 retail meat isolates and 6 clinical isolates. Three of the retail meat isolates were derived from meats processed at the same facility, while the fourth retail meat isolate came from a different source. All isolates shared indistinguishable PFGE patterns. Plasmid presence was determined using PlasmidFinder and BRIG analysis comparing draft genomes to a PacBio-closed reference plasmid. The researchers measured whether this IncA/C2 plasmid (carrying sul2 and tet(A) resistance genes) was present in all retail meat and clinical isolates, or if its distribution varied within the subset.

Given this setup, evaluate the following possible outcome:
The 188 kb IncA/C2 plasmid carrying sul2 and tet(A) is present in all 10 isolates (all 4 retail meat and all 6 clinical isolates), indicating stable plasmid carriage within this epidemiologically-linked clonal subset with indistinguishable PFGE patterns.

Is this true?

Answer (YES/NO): YES